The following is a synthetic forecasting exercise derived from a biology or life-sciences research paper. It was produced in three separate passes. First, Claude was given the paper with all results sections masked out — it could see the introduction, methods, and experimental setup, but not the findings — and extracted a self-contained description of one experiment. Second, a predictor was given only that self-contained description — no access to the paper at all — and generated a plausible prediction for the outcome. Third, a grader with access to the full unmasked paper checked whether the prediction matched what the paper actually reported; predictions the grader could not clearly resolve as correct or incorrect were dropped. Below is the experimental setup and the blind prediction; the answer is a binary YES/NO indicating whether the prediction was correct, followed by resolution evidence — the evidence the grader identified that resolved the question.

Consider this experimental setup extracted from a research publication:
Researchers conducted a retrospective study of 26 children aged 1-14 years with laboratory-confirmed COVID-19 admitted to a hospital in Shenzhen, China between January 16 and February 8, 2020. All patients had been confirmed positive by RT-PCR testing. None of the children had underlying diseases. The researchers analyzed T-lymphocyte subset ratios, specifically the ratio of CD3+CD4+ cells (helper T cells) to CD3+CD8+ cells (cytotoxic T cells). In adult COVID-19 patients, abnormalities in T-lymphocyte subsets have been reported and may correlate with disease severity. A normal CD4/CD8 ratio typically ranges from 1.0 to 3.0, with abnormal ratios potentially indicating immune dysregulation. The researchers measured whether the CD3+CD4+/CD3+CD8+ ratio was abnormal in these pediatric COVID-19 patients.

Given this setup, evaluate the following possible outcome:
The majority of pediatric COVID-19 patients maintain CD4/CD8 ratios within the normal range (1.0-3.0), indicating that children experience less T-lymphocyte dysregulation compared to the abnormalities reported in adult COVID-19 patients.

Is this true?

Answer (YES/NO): YES